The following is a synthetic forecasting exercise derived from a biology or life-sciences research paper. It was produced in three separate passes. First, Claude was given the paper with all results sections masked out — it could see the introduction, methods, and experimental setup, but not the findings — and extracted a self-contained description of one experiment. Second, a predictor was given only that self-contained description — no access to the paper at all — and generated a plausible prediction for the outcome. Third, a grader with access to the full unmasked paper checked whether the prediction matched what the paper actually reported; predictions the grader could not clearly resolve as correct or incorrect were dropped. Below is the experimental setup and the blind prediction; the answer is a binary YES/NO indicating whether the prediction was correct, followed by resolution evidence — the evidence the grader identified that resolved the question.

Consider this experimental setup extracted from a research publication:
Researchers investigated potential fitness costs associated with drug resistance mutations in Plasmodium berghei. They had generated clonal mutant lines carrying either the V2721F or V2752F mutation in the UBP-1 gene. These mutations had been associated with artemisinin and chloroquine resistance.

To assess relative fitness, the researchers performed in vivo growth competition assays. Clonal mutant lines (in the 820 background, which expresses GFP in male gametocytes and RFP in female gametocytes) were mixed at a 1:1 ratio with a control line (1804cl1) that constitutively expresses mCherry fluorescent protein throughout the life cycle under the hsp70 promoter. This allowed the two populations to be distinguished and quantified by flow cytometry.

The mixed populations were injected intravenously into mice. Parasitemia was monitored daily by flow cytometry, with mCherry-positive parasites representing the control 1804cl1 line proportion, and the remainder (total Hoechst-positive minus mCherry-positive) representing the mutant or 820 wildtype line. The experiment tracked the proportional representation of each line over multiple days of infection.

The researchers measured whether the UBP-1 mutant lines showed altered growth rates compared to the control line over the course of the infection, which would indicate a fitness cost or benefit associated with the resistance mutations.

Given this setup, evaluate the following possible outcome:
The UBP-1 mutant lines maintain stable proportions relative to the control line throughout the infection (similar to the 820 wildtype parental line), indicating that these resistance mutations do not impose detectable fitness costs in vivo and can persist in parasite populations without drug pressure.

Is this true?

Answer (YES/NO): NO